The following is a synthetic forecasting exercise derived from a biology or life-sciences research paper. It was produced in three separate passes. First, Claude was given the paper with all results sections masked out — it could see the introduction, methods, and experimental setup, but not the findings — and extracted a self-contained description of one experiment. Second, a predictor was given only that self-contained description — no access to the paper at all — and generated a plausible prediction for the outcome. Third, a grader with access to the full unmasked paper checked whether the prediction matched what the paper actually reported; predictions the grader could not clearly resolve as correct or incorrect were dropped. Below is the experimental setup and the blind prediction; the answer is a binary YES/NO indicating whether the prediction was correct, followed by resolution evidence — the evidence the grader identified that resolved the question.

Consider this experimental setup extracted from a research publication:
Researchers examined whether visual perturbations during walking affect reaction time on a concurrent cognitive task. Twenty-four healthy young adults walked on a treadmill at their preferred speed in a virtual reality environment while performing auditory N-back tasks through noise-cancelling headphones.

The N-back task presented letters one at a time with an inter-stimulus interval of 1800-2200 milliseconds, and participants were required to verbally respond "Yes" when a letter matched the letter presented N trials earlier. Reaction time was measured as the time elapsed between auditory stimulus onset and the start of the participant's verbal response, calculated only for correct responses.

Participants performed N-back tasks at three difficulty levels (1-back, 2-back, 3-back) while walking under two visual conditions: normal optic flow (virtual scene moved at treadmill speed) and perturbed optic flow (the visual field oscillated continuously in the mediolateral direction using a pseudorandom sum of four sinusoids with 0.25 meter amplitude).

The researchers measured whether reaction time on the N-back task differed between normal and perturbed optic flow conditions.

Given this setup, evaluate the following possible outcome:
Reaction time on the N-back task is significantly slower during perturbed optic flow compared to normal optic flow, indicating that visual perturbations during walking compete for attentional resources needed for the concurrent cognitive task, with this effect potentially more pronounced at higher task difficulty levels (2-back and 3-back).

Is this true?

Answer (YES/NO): NO